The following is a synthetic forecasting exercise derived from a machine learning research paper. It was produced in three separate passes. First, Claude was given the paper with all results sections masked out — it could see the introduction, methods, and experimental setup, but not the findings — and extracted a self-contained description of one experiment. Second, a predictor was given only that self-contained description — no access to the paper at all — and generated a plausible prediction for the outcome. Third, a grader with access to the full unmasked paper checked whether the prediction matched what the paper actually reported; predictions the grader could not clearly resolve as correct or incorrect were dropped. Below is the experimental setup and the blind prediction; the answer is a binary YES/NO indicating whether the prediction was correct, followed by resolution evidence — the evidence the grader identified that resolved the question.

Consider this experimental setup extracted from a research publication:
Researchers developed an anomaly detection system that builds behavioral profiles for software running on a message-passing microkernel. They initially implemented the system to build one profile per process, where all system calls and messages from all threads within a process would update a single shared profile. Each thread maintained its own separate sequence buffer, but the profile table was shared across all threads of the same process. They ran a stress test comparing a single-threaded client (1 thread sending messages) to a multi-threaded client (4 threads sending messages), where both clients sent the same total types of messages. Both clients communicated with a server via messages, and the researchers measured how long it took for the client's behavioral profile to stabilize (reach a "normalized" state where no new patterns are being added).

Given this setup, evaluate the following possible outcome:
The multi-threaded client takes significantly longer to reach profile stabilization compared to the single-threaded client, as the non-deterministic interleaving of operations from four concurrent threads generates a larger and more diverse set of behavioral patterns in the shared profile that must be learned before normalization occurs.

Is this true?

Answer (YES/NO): YES